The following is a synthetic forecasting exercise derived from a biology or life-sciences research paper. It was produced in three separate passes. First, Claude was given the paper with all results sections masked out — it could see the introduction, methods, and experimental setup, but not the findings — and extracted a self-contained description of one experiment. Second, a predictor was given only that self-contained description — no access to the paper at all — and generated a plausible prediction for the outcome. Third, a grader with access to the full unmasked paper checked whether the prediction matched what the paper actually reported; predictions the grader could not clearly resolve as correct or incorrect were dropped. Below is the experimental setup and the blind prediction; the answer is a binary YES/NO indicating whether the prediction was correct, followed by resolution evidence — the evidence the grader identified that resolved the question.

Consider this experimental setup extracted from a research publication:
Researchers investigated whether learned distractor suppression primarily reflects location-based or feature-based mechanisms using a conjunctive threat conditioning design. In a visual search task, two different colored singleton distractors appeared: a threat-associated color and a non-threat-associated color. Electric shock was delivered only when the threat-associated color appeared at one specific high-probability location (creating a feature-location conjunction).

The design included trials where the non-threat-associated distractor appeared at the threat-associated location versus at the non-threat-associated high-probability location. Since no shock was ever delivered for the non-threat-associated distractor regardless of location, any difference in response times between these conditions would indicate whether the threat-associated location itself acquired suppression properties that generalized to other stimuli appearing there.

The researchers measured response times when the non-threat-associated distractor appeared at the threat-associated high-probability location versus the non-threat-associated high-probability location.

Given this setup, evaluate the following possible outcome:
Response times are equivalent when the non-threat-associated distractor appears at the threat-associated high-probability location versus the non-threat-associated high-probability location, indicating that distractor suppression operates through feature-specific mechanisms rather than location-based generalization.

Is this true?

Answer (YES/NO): NO